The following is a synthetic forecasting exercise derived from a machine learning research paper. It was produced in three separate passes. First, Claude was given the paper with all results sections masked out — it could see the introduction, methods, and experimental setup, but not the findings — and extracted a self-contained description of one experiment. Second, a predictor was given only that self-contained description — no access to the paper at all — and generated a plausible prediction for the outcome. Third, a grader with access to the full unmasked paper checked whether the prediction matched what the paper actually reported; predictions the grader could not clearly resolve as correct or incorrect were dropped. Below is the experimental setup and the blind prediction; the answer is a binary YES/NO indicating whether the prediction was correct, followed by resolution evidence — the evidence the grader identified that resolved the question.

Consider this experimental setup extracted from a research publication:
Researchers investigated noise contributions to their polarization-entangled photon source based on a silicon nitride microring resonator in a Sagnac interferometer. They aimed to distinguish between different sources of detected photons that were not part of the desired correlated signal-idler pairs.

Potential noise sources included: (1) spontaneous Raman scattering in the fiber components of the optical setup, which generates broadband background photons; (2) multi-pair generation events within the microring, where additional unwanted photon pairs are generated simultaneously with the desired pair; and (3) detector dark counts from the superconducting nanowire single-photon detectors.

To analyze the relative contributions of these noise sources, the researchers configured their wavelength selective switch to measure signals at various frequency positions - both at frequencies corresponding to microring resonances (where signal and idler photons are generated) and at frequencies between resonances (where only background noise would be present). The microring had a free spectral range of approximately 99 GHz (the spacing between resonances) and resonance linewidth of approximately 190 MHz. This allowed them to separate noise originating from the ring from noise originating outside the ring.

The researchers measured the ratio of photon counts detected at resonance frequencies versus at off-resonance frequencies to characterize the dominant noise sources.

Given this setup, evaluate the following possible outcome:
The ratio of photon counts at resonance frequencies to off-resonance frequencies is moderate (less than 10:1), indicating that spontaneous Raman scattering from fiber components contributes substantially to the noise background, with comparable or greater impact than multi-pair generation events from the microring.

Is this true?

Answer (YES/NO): NO